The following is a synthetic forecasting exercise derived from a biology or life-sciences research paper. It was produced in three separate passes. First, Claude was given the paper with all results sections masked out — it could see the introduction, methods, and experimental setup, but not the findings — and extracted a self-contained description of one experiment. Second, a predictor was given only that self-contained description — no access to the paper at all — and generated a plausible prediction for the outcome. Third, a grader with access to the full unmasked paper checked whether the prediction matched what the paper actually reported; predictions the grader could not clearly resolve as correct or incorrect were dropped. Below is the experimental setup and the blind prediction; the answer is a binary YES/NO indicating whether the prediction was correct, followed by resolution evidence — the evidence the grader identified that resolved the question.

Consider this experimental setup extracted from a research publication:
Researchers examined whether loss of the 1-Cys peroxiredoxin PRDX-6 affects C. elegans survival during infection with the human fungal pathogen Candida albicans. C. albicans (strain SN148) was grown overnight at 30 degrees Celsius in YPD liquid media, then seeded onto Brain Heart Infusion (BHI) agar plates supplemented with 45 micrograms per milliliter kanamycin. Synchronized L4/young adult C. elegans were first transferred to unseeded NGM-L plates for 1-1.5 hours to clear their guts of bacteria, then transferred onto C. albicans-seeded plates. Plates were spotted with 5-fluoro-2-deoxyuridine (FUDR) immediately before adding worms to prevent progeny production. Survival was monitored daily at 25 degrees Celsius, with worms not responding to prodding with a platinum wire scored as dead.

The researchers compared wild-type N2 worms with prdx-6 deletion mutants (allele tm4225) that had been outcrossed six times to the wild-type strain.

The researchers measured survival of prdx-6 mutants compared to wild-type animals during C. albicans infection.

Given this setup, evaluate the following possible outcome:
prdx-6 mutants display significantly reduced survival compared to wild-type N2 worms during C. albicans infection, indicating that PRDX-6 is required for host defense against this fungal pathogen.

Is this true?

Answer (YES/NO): NO